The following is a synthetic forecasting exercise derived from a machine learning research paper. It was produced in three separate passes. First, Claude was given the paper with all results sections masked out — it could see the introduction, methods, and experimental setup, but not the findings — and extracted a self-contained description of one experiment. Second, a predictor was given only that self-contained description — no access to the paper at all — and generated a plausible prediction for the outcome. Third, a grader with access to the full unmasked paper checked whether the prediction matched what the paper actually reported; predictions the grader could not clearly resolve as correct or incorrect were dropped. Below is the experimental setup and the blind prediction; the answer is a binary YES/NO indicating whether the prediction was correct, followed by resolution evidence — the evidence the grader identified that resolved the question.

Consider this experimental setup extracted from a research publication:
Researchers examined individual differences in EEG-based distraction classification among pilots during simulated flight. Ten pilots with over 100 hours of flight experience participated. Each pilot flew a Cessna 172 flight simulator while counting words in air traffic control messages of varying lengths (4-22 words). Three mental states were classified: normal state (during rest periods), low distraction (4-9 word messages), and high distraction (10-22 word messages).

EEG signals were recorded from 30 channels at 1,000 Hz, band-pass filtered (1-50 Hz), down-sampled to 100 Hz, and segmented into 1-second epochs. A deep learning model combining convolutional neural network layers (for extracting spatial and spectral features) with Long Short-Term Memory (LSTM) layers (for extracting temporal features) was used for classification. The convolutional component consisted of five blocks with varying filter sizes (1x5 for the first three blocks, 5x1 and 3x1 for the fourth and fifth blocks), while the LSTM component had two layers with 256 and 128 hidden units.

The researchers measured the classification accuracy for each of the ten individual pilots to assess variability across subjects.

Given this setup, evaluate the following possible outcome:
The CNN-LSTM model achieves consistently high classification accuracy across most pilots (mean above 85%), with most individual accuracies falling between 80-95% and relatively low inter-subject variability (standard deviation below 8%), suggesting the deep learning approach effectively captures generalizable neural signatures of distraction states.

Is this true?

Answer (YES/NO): NO